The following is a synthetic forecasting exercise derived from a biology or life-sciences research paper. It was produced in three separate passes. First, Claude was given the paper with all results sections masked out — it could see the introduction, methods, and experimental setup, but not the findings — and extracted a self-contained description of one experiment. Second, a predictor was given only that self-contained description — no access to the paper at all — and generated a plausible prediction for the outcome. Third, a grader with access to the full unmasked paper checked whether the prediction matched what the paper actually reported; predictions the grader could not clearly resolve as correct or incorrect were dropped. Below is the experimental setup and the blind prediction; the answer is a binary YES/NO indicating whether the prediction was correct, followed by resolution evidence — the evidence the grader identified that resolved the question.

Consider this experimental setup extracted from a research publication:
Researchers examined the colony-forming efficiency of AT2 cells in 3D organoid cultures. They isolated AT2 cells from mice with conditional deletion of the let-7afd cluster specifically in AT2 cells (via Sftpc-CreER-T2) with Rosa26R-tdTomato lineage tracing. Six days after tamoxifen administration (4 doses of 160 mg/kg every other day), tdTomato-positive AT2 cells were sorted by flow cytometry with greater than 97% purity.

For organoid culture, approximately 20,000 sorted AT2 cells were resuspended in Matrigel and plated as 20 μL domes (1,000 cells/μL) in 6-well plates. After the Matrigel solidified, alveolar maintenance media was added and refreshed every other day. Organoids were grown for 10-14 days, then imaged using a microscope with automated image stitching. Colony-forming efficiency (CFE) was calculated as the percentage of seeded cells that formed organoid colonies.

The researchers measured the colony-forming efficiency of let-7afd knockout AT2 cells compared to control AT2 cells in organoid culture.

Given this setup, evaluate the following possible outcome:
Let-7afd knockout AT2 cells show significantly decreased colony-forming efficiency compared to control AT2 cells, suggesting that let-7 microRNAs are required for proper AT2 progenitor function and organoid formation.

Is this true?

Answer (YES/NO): NO